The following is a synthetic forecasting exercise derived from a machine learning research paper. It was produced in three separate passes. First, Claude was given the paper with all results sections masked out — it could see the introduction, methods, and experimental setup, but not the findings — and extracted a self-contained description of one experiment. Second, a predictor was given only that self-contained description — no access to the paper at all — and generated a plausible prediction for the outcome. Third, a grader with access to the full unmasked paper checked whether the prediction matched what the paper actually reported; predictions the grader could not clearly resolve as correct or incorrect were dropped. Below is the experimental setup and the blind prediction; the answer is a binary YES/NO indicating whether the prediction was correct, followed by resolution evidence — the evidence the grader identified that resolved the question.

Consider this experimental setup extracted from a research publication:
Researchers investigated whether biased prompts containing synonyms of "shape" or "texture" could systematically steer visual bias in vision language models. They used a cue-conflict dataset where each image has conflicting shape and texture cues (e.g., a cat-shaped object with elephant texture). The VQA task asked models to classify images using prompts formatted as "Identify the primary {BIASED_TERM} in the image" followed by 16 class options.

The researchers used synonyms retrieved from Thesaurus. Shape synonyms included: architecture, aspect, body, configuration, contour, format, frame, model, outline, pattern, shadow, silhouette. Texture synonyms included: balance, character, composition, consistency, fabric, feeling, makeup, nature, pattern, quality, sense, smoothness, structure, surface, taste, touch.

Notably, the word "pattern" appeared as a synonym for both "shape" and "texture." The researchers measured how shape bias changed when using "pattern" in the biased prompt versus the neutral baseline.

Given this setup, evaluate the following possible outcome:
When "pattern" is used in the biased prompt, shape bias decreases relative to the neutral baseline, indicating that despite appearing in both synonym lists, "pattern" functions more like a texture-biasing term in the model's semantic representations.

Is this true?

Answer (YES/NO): YES